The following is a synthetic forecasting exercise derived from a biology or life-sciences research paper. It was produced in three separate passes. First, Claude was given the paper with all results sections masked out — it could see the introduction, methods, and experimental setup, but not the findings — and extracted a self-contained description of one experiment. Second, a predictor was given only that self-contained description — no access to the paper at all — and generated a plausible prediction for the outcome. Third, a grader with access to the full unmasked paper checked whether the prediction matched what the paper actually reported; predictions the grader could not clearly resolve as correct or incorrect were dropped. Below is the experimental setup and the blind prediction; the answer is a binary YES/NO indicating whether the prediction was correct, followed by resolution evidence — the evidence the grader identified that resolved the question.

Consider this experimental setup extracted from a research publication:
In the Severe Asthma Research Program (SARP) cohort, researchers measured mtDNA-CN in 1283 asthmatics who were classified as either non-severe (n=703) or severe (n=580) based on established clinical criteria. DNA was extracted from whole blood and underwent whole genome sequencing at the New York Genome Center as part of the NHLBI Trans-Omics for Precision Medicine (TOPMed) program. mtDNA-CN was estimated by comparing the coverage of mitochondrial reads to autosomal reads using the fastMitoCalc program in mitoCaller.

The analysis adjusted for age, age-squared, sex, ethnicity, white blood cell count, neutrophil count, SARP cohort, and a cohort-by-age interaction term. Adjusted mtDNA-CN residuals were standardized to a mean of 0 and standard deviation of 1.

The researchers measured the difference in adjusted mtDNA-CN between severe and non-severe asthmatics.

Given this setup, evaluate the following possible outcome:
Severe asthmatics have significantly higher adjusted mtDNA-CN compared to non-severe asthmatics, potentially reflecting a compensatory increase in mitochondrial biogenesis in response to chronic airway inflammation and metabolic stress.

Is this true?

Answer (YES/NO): NO